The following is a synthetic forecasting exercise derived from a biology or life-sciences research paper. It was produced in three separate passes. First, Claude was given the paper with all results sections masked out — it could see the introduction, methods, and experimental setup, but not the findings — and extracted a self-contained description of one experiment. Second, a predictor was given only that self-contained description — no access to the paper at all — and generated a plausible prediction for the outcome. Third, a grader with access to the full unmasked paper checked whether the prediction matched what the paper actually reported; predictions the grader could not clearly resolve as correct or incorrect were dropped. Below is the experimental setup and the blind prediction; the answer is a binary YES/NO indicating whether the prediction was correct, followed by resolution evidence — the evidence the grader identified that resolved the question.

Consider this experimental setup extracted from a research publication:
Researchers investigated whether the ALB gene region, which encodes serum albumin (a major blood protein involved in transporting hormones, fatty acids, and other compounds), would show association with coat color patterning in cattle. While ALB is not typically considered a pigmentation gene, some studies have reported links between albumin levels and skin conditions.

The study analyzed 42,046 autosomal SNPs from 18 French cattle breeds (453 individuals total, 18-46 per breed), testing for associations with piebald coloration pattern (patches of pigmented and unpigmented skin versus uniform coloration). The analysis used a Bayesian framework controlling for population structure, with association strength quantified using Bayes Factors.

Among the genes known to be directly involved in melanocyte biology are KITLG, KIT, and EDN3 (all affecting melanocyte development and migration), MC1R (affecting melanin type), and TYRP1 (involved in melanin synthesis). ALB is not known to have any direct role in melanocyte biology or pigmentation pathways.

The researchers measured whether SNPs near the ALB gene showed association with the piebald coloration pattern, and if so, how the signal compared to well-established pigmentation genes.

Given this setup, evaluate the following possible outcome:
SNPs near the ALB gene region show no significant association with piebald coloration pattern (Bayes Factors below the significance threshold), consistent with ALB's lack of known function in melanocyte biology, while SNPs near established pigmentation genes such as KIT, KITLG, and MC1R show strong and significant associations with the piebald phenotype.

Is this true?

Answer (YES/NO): NO